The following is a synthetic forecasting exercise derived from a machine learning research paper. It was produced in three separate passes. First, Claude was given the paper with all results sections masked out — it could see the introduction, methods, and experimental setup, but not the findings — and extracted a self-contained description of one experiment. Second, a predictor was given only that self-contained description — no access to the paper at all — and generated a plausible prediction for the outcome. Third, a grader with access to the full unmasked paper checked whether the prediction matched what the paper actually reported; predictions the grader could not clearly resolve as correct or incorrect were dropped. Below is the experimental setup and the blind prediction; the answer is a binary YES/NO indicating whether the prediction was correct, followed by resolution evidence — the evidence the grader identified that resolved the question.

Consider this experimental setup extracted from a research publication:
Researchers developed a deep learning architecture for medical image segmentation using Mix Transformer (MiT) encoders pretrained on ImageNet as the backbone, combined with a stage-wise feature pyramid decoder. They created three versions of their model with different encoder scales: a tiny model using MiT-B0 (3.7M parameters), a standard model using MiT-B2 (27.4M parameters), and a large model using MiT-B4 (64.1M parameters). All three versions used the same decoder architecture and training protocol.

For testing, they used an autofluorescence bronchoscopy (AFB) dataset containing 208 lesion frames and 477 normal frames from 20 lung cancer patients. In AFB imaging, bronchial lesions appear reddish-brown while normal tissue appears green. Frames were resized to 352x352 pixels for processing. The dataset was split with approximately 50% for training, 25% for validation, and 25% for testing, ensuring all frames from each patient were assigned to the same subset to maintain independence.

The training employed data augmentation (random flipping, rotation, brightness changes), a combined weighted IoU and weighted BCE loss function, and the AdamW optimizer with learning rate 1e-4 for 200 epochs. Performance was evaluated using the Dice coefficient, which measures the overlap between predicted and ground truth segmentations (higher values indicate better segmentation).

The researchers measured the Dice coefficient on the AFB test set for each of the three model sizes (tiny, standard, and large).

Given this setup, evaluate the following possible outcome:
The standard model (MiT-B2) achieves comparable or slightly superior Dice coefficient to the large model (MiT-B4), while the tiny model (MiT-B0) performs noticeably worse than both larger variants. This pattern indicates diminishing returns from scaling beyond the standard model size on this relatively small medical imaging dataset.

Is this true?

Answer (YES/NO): YES